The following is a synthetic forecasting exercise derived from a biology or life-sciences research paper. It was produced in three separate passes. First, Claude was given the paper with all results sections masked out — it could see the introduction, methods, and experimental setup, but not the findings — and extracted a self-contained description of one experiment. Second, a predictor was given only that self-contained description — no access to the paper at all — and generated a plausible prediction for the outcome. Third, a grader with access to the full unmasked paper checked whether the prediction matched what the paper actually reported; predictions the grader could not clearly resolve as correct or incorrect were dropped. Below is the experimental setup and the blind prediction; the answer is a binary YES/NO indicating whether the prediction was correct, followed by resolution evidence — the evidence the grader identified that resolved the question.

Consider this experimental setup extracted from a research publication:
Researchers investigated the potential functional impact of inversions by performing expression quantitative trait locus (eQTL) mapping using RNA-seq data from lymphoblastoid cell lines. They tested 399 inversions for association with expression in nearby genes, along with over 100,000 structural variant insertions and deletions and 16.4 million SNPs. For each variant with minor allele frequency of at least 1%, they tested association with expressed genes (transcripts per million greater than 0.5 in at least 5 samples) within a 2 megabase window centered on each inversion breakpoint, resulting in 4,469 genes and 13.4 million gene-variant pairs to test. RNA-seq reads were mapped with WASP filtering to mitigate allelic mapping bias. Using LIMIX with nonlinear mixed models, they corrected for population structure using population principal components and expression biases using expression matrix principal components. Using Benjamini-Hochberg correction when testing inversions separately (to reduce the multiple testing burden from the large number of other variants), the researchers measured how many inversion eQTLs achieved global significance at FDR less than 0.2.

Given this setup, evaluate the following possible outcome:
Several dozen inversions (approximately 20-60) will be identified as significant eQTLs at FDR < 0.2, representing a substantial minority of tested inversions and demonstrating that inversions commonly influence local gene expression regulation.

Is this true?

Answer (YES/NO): NO